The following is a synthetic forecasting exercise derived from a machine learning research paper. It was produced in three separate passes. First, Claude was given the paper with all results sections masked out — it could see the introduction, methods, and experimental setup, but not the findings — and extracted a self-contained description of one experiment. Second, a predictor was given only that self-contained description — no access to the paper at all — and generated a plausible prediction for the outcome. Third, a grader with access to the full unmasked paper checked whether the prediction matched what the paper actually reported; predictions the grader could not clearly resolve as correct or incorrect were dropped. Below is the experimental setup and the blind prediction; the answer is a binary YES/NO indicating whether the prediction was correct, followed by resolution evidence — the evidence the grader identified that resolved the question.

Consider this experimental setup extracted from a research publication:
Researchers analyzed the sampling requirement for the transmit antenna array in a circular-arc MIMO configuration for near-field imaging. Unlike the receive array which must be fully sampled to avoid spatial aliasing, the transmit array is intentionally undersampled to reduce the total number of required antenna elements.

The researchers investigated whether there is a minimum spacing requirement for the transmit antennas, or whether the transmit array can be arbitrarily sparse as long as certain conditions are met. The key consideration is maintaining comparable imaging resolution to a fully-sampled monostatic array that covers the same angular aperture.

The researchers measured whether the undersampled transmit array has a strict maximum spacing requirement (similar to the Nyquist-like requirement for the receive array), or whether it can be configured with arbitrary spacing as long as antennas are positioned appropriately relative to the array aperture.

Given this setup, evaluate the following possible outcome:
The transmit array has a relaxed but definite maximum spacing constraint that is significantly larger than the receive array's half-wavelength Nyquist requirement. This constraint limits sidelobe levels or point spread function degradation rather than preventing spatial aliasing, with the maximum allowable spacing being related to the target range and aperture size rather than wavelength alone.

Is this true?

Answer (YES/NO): NO